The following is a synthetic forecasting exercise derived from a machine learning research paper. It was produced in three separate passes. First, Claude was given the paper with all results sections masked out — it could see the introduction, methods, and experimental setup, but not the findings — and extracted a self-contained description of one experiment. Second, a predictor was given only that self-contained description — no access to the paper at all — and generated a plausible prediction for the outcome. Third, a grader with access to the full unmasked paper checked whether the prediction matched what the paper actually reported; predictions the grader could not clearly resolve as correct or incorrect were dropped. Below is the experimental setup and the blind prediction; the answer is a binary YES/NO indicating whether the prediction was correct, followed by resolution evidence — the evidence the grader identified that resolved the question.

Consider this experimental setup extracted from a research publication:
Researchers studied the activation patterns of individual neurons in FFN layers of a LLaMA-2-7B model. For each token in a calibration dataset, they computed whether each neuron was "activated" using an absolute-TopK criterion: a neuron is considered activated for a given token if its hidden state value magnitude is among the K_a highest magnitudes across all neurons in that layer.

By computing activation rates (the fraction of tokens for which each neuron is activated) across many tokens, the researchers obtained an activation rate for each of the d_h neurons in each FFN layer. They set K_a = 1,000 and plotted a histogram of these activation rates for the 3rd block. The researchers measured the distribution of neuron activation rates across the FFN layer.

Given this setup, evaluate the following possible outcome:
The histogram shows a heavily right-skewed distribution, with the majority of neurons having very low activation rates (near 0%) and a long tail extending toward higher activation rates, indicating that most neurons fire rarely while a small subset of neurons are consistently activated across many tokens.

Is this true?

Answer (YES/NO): NO